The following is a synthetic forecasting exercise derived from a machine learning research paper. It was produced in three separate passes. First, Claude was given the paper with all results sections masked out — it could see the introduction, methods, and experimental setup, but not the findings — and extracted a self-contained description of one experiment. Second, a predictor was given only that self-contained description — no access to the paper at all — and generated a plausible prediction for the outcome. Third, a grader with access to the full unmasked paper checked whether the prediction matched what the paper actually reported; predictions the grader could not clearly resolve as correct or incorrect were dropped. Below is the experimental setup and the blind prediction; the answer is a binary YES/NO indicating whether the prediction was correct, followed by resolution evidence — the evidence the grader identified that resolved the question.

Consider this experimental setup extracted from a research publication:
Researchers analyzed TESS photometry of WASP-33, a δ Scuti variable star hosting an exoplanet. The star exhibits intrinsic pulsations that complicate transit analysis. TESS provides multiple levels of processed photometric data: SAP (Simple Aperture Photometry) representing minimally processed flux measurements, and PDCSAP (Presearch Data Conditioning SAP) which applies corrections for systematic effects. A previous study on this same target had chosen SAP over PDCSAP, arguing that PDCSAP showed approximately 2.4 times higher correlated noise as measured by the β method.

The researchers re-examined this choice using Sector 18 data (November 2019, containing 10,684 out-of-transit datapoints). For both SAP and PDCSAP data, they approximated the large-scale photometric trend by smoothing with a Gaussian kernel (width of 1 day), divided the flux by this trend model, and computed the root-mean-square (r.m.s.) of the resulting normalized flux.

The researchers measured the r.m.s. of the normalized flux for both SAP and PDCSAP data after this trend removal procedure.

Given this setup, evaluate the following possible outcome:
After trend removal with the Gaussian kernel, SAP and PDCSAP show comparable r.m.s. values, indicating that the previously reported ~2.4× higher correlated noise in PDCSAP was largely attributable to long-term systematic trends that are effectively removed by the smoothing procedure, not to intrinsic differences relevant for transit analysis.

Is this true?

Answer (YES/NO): NO